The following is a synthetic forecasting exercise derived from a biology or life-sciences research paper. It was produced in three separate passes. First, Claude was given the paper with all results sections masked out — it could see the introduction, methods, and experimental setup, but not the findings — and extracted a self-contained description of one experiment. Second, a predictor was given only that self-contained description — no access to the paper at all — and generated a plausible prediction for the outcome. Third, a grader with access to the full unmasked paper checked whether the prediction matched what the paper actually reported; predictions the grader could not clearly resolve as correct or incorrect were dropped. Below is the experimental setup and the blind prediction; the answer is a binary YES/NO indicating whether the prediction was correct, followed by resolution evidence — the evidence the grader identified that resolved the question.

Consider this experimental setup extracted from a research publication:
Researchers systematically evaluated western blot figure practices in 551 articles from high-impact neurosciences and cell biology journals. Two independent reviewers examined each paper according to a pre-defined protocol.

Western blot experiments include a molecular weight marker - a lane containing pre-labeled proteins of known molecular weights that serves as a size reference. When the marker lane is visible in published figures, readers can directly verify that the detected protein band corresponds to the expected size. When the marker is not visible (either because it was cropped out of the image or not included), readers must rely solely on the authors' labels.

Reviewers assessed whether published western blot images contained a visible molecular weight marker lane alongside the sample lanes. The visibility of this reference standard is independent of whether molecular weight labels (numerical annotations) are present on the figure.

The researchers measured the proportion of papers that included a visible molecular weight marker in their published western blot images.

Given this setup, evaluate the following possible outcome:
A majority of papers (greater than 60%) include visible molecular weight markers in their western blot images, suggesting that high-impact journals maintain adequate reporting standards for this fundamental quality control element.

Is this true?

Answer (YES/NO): NO